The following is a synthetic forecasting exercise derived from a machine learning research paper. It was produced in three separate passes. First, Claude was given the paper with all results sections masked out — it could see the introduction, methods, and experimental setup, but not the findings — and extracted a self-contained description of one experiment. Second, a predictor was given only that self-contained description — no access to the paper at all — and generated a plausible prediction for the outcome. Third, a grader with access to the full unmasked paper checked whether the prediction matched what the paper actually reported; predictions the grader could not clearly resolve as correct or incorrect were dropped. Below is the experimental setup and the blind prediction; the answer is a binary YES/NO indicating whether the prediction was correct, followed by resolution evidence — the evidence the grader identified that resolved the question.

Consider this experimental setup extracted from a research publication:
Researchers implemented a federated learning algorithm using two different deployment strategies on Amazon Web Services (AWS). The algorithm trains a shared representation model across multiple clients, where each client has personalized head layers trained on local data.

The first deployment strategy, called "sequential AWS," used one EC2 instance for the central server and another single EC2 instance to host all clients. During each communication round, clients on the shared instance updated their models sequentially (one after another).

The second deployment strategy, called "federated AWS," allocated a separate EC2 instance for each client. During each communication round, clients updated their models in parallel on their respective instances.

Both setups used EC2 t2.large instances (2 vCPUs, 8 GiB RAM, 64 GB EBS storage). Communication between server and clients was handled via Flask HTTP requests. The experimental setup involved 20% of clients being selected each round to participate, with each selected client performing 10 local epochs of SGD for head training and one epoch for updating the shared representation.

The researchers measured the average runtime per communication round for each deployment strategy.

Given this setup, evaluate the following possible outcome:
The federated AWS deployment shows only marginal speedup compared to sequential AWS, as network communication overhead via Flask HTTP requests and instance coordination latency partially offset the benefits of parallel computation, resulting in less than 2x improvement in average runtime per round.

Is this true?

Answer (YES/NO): NO